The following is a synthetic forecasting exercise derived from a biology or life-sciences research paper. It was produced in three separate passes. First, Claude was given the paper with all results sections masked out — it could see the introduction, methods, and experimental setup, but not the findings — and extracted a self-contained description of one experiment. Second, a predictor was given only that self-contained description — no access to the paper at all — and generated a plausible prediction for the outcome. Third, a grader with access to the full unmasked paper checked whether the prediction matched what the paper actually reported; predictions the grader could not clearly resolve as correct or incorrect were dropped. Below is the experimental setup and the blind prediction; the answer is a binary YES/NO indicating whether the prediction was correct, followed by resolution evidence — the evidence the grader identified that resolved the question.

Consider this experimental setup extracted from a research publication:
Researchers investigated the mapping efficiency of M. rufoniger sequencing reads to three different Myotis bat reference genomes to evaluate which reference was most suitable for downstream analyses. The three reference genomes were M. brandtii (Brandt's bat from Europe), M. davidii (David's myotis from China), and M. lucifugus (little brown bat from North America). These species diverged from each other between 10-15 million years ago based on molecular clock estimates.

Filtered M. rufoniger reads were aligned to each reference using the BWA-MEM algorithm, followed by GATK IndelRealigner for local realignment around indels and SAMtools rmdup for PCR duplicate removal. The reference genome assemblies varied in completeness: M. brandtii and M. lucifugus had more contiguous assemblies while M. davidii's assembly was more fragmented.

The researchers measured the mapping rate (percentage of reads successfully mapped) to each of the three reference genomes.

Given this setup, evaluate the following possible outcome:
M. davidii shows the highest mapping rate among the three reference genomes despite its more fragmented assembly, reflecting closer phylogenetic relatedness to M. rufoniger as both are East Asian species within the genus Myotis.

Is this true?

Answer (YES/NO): NO